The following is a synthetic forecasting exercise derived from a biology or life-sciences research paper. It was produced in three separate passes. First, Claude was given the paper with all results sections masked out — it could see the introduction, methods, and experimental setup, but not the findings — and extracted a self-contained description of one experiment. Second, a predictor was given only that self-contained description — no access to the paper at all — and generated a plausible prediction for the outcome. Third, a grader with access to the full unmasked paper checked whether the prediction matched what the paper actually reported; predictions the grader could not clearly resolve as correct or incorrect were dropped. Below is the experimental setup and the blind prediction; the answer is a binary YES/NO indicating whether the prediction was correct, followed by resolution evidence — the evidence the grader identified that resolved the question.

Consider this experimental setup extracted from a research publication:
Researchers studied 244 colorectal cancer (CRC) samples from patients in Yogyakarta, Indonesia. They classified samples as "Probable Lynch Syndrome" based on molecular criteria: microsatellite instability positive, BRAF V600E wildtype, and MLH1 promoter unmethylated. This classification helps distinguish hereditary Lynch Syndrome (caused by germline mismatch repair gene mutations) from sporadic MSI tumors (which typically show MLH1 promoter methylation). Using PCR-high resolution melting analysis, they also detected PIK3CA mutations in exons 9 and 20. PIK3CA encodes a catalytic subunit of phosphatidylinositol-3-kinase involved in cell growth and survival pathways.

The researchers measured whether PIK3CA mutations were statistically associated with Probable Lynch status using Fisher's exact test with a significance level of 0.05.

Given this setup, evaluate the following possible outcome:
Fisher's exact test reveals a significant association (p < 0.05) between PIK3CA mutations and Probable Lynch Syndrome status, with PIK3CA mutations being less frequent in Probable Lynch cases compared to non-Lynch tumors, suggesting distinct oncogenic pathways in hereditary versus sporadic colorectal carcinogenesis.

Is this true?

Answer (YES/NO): NO